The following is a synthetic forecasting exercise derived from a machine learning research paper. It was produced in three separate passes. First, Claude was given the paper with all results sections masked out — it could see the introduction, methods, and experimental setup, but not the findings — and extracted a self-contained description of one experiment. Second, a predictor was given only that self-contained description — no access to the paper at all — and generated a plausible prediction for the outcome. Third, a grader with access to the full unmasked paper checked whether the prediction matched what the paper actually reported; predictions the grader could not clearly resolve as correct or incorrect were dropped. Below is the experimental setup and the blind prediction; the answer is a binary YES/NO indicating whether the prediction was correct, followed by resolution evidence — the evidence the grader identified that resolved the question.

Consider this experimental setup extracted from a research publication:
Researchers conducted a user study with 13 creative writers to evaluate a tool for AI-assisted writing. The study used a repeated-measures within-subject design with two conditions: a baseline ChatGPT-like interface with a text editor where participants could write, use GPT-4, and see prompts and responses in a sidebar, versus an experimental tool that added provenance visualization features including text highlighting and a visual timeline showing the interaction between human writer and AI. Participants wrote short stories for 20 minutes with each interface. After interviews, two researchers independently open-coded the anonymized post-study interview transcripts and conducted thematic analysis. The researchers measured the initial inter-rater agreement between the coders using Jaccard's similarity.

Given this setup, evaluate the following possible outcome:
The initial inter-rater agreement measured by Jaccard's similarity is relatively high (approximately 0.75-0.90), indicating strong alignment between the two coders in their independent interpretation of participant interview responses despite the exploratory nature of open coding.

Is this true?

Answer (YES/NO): YES